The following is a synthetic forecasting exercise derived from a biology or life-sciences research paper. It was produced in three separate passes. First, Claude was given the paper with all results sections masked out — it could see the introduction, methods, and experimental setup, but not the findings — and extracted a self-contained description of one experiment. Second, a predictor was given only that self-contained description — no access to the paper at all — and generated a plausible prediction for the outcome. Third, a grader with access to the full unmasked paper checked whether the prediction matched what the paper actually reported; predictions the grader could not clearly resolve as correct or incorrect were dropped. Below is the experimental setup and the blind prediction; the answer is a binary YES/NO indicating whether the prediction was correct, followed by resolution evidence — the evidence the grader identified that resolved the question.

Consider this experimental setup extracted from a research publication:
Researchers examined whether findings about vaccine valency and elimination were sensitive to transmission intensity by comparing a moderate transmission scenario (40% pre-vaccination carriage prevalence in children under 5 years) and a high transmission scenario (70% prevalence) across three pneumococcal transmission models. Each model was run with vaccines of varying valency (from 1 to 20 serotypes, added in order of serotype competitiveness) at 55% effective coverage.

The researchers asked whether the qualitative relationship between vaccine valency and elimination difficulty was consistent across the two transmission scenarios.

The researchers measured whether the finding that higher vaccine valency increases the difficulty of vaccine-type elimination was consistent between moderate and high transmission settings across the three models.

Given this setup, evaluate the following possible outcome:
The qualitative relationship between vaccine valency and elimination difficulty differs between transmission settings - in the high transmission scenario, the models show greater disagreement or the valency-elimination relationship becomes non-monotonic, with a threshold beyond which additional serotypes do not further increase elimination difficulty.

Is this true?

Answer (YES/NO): NO